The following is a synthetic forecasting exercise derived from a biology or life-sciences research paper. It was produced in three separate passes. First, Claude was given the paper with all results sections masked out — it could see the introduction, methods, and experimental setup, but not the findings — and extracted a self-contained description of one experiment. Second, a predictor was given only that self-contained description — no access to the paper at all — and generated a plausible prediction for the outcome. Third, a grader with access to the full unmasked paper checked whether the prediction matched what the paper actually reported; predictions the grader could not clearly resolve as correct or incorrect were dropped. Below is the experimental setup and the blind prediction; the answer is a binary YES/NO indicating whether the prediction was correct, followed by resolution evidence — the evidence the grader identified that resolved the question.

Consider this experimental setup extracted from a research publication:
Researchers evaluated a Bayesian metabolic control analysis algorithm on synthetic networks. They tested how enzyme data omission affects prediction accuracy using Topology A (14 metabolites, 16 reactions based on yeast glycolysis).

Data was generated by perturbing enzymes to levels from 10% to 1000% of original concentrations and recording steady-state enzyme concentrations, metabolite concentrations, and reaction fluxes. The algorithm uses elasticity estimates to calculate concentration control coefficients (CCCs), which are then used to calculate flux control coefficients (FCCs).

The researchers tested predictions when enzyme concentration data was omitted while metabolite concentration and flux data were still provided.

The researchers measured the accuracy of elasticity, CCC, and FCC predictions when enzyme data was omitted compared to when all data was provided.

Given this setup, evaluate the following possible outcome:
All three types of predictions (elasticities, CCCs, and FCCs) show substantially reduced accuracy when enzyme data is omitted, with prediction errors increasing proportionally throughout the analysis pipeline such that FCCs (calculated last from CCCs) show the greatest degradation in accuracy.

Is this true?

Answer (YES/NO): NO